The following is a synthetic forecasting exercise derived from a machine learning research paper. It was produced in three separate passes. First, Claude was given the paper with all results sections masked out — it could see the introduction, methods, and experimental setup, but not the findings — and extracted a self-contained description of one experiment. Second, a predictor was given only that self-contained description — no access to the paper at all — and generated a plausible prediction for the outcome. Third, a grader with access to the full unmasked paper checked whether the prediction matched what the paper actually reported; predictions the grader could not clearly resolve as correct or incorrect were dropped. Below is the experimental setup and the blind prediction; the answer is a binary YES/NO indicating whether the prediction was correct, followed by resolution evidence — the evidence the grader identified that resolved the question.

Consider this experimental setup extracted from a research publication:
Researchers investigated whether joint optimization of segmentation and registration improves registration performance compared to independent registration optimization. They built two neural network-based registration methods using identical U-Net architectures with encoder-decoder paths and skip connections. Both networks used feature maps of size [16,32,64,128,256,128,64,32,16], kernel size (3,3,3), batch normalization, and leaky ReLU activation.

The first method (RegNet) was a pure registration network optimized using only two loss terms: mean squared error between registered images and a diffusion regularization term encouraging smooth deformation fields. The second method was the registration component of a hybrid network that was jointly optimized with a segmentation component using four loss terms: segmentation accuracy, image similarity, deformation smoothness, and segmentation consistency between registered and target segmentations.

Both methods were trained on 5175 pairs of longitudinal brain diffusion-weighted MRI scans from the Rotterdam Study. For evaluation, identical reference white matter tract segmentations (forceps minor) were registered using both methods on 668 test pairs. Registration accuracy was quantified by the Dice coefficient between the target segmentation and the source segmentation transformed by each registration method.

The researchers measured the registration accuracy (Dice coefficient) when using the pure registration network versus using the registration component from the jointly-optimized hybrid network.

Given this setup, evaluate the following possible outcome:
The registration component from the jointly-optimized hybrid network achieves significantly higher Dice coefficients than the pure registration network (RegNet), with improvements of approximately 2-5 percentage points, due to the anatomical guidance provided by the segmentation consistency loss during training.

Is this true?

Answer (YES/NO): YES